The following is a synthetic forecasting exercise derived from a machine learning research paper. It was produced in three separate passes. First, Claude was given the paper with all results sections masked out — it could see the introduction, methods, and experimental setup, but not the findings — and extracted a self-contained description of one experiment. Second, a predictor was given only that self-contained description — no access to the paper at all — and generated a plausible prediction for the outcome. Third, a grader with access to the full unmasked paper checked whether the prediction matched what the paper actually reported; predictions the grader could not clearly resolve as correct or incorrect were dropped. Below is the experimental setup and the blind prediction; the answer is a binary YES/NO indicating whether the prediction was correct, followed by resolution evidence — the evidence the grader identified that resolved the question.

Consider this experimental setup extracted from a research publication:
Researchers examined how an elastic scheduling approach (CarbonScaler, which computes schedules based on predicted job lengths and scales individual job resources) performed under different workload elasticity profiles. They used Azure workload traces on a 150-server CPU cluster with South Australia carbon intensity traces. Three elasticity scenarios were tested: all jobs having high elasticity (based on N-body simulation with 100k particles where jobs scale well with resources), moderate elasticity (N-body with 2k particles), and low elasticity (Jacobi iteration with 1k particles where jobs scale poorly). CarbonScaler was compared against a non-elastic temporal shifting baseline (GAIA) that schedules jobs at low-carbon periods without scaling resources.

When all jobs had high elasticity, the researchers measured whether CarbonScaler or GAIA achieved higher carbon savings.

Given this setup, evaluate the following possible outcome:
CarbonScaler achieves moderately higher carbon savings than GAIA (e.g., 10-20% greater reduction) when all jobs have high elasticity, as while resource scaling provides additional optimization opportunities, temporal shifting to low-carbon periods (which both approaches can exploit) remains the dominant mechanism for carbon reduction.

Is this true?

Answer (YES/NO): NO